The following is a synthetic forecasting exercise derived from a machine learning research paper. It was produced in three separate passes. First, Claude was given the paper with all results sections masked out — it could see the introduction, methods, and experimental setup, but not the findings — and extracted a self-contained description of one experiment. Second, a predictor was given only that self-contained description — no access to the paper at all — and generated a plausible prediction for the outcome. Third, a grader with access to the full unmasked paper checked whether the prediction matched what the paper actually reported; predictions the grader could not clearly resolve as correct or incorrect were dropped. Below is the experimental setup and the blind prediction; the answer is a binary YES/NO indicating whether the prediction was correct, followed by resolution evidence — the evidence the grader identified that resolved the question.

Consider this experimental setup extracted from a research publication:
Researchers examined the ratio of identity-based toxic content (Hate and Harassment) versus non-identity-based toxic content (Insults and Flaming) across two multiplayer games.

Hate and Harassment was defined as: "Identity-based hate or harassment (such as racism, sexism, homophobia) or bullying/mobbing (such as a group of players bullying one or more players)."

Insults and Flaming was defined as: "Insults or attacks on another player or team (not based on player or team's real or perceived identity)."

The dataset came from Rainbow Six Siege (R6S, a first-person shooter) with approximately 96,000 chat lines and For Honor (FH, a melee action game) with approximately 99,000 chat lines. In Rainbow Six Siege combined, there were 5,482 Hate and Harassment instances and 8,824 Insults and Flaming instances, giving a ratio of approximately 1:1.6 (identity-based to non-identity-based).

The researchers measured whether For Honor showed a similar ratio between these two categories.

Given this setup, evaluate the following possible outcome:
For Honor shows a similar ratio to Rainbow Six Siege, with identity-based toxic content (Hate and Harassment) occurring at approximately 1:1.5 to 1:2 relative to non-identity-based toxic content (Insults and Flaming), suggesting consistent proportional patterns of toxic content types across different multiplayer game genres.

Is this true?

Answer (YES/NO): NO